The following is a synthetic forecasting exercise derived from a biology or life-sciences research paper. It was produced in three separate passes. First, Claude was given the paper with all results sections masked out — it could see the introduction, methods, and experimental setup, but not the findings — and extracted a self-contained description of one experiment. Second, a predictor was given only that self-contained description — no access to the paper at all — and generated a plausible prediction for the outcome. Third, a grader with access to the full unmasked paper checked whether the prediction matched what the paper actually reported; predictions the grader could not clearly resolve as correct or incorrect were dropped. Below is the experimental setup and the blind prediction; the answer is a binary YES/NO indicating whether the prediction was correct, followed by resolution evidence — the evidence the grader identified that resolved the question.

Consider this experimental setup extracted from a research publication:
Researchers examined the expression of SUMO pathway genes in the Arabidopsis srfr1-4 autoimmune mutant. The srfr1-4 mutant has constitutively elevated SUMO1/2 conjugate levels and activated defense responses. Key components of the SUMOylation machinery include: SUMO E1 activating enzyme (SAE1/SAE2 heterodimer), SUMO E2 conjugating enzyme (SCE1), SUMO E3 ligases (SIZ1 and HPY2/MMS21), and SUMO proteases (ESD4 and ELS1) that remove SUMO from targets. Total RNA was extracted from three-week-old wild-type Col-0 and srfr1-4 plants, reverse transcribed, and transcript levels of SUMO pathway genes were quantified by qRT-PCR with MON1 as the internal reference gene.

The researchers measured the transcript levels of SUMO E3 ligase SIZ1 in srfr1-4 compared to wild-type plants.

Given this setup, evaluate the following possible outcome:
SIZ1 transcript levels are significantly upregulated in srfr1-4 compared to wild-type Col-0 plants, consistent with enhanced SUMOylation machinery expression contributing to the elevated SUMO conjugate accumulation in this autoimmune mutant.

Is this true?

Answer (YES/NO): YES